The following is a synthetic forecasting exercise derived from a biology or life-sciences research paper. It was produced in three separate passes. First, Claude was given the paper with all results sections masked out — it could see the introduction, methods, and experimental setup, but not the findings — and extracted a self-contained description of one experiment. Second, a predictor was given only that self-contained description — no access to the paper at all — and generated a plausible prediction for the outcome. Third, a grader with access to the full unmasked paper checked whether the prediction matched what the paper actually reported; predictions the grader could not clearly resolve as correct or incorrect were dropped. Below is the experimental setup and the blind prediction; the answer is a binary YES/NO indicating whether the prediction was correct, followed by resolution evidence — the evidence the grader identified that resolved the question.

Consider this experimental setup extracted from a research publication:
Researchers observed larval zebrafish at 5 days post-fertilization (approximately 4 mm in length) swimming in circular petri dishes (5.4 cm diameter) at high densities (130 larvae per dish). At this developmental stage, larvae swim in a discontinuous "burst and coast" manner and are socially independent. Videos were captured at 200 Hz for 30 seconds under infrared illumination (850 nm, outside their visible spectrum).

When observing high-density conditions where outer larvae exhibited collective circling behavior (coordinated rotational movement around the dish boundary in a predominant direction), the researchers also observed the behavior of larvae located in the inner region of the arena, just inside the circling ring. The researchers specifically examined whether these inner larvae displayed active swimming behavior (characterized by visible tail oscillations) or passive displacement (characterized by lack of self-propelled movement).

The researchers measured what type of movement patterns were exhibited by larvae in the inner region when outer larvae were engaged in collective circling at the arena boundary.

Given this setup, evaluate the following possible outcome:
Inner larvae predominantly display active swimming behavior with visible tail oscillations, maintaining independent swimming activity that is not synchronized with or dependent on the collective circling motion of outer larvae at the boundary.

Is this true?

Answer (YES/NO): NO